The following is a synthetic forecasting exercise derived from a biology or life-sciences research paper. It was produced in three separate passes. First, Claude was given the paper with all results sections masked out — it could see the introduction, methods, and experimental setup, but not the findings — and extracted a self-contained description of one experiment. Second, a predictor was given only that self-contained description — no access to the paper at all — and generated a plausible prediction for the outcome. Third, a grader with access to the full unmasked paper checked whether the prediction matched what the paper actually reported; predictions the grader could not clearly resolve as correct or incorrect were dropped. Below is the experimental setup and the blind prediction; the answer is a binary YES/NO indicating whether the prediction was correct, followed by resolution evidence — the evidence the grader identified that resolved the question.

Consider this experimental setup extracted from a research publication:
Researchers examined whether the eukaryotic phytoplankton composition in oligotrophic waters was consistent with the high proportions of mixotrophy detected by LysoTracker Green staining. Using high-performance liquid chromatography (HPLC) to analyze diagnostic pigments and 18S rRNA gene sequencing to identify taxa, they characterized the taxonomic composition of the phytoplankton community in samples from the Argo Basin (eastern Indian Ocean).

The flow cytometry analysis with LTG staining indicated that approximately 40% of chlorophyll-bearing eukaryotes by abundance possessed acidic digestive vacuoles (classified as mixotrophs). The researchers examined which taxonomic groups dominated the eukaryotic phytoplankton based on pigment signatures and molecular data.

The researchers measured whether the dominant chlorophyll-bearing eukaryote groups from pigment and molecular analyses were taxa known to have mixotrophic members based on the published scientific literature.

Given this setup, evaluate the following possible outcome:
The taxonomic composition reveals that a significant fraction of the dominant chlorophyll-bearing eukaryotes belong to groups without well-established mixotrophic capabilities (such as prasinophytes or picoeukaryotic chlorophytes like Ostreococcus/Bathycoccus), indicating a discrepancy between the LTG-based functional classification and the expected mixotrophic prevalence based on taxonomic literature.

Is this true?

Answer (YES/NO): NO